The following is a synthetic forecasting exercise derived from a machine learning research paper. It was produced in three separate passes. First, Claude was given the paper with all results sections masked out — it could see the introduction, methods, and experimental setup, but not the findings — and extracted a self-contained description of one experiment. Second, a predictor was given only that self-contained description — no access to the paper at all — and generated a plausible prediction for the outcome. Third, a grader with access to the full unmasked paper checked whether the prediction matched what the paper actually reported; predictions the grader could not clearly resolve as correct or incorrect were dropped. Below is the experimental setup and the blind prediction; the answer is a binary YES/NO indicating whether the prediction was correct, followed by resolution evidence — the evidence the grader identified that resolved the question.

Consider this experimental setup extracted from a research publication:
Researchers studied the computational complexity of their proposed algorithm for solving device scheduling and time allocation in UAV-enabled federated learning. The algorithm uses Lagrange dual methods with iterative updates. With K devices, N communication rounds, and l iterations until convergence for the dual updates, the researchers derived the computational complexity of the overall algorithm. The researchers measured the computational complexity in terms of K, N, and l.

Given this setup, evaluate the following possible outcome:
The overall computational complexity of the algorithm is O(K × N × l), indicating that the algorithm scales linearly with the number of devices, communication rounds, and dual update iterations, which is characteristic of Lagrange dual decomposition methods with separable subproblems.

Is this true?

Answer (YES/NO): YES